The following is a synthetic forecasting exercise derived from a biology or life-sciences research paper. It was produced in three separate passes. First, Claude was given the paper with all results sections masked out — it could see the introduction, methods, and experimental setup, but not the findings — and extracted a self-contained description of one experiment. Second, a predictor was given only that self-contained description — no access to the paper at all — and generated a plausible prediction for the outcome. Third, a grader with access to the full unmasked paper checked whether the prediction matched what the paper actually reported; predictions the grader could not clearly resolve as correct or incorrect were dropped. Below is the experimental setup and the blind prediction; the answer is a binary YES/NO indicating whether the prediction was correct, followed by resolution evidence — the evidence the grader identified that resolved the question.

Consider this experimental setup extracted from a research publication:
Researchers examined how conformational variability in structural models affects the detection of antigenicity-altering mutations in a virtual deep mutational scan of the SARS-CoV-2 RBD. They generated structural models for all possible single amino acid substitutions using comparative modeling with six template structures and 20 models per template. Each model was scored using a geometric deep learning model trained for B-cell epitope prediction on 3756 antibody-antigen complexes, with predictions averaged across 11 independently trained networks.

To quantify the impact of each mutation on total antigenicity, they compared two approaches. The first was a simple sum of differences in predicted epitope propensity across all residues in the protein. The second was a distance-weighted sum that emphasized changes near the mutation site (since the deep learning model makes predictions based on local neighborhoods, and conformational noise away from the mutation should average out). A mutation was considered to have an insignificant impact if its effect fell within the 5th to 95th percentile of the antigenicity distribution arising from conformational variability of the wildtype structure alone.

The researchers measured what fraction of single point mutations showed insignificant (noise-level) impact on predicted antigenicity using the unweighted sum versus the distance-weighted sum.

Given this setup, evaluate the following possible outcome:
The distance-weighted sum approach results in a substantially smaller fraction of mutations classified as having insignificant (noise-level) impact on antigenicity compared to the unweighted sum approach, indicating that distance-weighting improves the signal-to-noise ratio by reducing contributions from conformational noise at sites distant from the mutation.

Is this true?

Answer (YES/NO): YES